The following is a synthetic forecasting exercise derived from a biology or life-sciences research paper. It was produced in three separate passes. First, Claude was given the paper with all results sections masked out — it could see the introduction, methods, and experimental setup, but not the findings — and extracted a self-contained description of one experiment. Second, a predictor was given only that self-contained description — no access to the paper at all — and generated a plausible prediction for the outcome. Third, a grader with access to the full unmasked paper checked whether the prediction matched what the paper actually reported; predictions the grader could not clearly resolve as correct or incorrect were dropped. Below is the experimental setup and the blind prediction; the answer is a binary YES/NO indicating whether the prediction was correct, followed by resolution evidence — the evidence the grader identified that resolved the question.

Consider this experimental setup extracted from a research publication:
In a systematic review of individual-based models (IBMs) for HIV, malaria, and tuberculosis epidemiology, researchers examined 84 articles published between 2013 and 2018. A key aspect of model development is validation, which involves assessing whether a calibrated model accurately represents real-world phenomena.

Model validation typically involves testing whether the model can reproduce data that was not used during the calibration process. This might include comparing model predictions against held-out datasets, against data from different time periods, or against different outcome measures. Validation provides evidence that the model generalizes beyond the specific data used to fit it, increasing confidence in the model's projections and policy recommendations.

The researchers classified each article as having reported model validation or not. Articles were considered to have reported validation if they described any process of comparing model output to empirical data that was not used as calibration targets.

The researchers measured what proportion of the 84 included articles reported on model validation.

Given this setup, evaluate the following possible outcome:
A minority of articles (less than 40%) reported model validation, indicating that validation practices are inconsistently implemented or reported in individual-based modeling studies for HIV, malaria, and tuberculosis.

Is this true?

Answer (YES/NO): YES